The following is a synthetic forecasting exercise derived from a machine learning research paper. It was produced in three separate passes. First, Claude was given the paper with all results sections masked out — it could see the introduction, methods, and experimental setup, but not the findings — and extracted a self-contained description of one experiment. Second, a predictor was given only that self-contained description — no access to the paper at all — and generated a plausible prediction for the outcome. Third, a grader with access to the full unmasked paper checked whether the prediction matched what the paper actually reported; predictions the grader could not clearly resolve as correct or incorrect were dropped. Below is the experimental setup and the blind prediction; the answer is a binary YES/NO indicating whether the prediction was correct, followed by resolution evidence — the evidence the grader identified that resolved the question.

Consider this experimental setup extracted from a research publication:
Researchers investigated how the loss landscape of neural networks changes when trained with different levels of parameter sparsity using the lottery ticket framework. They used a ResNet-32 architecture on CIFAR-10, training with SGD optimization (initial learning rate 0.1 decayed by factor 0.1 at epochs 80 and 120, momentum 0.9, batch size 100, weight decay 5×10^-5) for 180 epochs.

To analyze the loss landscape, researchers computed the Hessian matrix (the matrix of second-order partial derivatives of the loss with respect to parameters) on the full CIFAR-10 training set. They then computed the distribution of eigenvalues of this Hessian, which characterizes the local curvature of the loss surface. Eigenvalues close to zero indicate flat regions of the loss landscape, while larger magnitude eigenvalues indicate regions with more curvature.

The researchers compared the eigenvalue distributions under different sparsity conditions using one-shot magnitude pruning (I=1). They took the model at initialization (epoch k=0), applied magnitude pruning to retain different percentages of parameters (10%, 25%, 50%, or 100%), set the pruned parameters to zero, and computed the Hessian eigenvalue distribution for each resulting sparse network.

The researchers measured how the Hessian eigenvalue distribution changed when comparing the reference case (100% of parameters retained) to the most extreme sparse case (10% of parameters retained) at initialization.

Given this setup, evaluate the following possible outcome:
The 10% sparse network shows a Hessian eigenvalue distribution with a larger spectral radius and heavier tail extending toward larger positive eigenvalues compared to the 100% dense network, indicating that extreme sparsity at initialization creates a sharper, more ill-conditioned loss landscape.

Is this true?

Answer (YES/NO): NO